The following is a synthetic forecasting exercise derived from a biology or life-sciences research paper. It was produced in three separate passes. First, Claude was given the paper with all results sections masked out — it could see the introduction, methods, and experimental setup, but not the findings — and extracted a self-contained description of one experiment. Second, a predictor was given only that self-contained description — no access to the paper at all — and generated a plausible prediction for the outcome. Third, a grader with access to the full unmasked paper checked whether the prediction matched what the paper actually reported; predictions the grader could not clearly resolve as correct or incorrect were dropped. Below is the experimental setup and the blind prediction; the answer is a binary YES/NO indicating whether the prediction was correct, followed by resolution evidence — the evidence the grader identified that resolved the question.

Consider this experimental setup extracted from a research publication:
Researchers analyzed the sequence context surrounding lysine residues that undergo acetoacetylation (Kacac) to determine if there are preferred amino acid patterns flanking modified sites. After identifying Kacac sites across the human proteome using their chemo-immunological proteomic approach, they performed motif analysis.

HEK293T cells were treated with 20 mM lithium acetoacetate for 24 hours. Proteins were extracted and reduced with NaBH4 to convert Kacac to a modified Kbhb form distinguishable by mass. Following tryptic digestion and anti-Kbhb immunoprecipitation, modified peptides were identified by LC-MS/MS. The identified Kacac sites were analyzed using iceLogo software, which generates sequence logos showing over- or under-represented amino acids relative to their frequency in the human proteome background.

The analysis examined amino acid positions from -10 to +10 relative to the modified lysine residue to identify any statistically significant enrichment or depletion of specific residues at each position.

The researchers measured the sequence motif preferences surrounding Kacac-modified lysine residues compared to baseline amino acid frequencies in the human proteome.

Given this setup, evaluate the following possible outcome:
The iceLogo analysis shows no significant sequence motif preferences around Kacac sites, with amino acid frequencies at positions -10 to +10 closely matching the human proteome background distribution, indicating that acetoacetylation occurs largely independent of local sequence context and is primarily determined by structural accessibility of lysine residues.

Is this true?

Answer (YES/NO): NO